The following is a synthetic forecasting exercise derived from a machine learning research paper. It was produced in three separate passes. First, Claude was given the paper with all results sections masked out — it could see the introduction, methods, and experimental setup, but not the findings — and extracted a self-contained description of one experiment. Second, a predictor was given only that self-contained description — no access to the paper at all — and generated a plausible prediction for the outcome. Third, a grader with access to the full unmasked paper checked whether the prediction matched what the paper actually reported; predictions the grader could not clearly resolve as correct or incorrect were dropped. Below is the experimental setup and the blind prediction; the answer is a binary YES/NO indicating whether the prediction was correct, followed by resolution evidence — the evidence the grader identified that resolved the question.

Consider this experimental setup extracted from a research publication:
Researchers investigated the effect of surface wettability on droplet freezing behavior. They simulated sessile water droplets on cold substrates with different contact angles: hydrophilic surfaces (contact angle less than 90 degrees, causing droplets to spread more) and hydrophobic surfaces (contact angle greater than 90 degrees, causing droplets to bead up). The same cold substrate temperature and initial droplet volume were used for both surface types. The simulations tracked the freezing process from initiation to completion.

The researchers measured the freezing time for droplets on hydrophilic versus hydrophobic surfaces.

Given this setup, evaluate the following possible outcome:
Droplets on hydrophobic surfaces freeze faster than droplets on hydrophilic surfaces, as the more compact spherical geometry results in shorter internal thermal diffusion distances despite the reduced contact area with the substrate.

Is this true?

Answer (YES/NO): NO